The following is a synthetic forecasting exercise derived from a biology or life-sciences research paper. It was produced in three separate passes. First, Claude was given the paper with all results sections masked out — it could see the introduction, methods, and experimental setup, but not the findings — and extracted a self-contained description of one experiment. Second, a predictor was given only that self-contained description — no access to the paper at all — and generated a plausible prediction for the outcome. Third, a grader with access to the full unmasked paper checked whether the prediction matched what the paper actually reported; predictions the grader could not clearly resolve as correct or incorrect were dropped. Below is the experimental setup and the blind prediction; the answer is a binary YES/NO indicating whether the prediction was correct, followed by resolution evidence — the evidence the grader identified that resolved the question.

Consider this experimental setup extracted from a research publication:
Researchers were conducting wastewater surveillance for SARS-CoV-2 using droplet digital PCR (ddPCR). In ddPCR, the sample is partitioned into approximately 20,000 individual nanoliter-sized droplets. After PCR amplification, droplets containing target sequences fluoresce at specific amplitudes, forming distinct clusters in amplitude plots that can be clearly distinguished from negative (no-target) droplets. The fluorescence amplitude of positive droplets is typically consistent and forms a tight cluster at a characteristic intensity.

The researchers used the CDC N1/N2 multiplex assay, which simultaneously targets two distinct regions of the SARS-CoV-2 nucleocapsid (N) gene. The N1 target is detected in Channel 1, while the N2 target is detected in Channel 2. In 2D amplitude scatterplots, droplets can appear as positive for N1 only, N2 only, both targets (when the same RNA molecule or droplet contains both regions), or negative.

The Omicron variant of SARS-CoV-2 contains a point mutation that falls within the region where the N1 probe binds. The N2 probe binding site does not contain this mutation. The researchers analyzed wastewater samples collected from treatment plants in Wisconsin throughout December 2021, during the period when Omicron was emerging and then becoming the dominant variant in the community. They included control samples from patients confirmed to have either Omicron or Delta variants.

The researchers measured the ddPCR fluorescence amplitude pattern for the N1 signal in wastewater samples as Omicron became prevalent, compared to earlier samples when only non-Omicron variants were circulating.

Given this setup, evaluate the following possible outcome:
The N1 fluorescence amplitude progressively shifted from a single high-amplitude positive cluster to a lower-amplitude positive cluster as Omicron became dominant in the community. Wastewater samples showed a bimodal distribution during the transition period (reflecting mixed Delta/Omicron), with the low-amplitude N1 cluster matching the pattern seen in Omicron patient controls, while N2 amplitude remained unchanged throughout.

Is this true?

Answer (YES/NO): YES